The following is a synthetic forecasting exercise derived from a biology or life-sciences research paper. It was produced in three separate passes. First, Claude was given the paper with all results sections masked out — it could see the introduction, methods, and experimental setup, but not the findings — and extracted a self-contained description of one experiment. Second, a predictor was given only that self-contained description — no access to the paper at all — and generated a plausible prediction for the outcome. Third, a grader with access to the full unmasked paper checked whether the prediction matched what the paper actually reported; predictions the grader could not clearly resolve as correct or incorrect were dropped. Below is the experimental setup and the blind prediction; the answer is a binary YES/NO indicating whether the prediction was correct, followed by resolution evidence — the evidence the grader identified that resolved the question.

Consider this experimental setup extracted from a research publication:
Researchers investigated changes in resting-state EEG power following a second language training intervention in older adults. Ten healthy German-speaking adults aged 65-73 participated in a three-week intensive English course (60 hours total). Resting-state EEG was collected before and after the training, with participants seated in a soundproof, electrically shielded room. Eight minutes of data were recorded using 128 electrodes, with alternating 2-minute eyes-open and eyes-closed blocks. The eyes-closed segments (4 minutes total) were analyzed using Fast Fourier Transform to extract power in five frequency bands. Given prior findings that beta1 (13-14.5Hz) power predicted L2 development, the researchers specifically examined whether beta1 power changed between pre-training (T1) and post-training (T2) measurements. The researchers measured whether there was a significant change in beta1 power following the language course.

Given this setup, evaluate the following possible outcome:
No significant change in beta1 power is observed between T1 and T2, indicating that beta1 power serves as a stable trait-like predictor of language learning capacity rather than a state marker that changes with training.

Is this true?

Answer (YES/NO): YES